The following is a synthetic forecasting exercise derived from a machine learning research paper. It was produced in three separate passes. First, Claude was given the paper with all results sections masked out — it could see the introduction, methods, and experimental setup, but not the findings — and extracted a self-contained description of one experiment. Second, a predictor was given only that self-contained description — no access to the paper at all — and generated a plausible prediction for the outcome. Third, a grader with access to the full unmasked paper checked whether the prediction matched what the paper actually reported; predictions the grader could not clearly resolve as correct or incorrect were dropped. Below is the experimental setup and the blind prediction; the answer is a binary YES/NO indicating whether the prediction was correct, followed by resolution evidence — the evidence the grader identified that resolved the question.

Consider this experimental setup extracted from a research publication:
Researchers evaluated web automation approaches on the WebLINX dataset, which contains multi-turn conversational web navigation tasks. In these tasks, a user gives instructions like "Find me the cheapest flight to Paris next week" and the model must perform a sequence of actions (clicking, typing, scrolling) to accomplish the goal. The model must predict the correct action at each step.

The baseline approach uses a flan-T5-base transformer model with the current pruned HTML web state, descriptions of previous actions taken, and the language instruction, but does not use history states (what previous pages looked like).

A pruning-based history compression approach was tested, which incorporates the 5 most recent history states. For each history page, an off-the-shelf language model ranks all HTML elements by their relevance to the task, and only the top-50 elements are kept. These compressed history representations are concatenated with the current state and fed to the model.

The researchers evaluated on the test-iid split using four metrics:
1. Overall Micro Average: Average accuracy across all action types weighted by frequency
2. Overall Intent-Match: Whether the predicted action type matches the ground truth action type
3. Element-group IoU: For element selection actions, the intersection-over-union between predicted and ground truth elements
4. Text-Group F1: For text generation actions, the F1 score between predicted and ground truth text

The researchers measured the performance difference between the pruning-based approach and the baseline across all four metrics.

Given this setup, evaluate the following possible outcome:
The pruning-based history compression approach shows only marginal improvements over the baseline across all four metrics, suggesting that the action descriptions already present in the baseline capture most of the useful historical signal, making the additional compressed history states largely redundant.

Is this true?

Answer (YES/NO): NO